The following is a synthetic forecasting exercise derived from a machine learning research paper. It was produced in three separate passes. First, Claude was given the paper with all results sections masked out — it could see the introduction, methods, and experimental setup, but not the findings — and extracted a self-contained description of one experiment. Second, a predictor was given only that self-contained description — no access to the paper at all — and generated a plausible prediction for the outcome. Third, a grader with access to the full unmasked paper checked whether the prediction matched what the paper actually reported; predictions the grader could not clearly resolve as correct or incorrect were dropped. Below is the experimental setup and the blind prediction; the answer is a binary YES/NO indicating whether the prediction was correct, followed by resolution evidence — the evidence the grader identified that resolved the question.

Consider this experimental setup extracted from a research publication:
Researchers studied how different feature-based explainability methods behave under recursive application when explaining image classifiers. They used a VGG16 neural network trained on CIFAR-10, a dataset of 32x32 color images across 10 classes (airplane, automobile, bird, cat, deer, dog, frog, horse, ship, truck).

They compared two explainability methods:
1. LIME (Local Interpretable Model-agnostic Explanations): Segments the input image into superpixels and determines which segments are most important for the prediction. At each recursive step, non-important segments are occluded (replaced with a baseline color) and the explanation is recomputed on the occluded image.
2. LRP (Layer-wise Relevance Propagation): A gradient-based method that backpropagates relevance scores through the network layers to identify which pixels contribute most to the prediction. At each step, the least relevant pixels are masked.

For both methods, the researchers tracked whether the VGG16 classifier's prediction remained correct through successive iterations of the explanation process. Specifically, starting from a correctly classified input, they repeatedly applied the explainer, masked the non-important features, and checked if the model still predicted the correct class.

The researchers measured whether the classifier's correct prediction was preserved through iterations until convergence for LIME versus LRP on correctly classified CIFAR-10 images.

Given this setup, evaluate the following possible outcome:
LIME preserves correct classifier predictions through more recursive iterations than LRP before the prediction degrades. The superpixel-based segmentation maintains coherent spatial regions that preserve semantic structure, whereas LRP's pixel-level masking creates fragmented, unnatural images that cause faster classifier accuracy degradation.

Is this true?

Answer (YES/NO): NO